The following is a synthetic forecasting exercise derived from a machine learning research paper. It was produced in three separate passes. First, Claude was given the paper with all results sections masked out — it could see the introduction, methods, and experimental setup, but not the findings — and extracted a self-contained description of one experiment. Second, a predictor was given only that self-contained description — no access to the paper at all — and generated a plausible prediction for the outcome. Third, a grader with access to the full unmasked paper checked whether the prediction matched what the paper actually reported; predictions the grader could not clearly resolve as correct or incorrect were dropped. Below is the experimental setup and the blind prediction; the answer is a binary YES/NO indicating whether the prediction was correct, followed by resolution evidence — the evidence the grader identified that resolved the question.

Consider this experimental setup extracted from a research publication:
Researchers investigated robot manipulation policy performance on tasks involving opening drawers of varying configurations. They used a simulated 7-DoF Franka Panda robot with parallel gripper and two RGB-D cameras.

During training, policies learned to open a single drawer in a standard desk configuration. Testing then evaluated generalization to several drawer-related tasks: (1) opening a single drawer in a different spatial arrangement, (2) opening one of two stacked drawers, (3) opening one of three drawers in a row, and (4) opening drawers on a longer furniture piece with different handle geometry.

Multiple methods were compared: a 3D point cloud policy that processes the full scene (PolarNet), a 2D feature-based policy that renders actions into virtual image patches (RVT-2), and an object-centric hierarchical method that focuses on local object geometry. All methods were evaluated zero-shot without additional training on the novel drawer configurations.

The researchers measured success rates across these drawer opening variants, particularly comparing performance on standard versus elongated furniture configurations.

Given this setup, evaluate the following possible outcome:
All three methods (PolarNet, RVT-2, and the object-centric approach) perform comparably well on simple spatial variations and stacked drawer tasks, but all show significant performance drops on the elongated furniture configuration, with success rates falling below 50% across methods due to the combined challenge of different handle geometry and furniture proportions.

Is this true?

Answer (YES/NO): NO